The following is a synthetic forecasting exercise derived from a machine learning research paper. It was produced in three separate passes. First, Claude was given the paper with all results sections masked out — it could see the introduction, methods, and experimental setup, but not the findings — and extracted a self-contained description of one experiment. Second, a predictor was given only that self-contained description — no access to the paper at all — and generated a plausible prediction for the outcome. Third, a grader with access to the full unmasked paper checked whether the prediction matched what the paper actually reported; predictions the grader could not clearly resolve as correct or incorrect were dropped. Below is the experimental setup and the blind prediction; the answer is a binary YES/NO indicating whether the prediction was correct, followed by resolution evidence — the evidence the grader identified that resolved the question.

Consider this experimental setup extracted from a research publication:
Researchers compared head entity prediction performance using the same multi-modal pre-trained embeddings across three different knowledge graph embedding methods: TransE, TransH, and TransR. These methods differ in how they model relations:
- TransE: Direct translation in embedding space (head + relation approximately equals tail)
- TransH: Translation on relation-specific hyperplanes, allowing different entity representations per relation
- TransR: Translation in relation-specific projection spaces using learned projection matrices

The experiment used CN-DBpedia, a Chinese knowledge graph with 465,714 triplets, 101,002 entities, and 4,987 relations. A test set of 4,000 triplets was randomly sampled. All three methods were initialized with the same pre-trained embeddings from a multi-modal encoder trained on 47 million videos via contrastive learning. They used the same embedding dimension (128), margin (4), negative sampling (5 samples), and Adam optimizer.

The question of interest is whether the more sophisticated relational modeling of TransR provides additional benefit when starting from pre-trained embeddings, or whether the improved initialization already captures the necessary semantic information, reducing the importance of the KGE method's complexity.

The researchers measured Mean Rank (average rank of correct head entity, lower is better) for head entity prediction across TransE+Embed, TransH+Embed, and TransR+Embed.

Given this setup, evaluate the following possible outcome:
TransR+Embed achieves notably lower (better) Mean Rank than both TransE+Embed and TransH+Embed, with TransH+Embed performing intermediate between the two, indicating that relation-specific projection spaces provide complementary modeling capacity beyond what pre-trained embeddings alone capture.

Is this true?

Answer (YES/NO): NO